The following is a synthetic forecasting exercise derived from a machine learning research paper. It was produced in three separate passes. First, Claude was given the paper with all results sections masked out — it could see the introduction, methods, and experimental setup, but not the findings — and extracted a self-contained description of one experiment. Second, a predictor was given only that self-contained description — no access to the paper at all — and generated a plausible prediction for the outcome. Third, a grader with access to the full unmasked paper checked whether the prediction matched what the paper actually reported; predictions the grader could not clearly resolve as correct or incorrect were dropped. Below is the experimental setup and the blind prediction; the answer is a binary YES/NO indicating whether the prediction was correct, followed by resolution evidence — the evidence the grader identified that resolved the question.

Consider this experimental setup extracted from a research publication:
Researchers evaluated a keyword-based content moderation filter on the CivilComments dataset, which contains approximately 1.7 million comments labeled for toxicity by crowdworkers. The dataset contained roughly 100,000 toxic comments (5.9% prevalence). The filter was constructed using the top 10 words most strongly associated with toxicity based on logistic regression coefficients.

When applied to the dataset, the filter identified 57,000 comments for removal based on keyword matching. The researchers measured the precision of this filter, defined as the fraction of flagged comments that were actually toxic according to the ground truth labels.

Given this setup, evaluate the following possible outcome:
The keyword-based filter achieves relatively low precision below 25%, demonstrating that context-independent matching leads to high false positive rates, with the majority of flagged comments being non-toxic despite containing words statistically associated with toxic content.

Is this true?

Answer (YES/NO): NO